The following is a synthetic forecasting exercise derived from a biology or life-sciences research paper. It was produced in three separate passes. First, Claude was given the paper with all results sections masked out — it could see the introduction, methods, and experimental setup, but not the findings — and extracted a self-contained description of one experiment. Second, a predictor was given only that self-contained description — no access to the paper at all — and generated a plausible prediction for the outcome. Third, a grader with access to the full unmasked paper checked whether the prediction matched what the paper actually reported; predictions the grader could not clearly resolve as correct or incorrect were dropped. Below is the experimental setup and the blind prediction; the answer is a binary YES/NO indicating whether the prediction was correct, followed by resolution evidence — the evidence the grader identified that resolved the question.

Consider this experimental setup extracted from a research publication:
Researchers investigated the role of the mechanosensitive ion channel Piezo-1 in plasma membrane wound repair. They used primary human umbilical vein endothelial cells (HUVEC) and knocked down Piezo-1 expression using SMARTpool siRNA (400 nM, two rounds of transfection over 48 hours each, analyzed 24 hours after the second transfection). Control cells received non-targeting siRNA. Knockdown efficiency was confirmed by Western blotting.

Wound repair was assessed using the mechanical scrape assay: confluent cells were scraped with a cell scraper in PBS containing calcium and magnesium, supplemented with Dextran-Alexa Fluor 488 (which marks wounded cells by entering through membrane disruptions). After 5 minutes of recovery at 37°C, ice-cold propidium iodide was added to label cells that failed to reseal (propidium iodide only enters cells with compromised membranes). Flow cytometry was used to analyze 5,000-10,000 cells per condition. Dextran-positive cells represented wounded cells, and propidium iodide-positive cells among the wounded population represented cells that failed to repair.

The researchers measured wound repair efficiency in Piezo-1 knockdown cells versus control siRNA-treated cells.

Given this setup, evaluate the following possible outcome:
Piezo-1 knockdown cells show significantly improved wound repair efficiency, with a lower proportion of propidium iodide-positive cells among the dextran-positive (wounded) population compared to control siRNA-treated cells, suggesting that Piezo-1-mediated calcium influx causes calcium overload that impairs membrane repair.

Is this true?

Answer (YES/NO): NO